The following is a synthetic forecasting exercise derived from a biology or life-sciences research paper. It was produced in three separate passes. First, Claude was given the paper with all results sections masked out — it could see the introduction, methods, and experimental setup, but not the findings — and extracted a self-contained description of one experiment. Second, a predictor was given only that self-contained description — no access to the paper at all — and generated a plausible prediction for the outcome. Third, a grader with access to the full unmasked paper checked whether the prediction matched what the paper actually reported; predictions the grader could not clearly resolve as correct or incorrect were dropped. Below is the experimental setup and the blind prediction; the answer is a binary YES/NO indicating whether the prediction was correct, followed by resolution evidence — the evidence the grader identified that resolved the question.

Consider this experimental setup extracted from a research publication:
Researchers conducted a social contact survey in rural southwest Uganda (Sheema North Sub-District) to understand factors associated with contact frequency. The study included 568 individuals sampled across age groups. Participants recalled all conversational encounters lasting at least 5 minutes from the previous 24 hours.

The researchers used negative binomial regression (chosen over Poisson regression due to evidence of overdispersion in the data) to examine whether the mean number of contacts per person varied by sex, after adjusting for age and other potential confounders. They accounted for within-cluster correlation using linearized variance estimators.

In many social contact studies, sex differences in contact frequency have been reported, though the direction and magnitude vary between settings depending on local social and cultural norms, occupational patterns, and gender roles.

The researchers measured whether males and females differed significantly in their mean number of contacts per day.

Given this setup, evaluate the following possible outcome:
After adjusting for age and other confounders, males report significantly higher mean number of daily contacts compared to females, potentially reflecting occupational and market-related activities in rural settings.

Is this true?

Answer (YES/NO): NO